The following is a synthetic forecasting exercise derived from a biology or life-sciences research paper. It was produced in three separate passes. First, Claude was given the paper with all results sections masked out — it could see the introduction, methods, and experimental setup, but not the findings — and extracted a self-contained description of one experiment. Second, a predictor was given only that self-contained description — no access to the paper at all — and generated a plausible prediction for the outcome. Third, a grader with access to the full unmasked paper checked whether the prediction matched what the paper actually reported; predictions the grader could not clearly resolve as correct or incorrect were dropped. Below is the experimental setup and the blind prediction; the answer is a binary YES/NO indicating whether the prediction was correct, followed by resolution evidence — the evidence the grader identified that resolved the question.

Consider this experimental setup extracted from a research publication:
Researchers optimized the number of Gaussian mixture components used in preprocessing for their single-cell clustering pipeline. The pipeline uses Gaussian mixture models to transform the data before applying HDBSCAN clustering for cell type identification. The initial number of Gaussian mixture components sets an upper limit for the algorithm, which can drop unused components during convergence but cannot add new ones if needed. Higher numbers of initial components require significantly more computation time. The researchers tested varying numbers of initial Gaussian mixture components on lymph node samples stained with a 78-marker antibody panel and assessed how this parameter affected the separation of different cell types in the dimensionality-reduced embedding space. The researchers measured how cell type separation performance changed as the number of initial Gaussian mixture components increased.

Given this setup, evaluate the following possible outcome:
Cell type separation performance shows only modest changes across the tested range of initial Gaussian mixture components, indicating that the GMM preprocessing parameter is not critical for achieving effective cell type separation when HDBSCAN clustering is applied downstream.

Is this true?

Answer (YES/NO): NO